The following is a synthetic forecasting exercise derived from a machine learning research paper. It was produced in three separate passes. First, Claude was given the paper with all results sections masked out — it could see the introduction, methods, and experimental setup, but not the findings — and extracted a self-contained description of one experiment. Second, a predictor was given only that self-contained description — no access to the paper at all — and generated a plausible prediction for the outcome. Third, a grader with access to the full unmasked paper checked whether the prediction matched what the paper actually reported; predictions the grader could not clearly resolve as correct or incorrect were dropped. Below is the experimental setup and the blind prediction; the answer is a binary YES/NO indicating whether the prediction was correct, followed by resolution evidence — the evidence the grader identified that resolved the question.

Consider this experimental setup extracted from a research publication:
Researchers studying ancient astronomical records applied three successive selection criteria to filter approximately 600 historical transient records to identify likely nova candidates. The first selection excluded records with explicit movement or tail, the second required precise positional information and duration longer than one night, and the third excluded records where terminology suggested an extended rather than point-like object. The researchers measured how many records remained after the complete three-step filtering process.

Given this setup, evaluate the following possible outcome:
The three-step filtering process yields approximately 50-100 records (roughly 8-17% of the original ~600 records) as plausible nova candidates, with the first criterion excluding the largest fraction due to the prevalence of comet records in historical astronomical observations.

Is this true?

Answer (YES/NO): NO